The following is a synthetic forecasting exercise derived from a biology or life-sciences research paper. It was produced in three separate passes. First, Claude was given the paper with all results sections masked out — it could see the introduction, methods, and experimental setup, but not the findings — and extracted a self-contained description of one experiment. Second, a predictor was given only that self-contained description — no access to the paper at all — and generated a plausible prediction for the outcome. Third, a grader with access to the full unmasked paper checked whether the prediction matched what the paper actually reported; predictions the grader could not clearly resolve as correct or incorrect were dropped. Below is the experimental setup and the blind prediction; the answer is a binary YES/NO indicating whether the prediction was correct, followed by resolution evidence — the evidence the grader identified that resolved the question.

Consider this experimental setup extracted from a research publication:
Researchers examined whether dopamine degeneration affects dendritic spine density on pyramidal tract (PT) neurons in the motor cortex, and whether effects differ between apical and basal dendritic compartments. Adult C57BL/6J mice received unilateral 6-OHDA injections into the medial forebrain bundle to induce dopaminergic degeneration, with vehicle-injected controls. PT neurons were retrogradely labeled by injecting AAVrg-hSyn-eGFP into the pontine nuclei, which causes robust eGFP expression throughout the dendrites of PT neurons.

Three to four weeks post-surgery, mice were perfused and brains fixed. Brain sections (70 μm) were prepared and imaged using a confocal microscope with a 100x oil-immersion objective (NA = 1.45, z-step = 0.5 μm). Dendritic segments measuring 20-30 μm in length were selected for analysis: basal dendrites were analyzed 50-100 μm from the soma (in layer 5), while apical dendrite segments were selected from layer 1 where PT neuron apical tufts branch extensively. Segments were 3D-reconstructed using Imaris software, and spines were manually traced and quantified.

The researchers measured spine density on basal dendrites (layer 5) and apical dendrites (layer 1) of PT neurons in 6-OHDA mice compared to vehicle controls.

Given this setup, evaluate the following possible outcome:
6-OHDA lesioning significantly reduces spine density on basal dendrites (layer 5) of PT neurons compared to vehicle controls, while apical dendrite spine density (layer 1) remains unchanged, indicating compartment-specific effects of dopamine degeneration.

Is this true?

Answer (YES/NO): NO